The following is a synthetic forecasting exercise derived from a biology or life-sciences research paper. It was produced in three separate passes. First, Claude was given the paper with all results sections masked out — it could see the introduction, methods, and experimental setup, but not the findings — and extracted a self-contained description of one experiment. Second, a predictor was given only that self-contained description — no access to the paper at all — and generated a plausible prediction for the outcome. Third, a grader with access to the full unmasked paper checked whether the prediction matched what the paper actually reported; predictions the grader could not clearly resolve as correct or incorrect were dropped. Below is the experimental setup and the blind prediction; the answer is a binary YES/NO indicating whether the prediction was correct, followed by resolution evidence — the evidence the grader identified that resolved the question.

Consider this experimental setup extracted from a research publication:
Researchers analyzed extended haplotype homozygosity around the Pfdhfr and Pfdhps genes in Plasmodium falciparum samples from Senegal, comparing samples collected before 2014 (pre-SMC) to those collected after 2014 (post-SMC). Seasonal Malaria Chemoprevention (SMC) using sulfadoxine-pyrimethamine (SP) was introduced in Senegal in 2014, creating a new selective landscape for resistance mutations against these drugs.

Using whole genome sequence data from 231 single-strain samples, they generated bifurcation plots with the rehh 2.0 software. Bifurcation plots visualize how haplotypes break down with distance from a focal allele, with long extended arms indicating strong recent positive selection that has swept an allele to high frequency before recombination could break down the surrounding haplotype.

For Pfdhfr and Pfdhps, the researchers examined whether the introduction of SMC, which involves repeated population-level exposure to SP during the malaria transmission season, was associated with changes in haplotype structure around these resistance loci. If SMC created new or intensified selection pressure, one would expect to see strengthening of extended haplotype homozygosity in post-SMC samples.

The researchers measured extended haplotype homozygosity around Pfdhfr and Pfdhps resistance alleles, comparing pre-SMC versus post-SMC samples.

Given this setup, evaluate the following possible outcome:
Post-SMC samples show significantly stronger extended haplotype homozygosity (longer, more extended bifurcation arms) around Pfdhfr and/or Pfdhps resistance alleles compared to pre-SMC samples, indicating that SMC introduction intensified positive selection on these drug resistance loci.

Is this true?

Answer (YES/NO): NO